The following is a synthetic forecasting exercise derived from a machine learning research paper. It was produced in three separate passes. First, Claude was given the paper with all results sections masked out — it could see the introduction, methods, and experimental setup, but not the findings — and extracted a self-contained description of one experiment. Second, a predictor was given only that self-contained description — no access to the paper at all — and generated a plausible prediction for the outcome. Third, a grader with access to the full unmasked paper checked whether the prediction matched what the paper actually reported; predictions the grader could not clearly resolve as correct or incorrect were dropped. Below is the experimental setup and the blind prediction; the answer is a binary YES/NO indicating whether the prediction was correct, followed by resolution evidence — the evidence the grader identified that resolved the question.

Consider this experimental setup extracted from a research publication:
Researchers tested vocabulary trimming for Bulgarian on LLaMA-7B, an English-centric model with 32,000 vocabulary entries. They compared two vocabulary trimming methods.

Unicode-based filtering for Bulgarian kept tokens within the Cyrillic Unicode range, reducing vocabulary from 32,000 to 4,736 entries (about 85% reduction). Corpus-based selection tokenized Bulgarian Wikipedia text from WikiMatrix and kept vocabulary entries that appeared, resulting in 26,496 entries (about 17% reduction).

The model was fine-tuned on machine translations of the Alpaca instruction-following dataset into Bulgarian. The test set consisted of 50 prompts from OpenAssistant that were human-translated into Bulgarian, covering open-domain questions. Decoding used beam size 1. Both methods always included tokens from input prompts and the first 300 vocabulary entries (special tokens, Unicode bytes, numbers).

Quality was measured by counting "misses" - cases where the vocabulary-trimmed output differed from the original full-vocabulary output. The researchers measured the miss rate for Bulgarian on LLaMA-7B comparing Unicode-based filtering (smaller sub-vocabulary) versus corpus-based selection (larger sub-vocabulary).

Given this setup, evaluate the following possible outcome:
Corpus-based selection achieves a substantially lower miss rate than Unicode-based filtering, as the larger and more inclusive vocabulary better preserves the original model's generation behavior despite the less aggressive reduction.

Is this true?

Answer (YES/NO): YES